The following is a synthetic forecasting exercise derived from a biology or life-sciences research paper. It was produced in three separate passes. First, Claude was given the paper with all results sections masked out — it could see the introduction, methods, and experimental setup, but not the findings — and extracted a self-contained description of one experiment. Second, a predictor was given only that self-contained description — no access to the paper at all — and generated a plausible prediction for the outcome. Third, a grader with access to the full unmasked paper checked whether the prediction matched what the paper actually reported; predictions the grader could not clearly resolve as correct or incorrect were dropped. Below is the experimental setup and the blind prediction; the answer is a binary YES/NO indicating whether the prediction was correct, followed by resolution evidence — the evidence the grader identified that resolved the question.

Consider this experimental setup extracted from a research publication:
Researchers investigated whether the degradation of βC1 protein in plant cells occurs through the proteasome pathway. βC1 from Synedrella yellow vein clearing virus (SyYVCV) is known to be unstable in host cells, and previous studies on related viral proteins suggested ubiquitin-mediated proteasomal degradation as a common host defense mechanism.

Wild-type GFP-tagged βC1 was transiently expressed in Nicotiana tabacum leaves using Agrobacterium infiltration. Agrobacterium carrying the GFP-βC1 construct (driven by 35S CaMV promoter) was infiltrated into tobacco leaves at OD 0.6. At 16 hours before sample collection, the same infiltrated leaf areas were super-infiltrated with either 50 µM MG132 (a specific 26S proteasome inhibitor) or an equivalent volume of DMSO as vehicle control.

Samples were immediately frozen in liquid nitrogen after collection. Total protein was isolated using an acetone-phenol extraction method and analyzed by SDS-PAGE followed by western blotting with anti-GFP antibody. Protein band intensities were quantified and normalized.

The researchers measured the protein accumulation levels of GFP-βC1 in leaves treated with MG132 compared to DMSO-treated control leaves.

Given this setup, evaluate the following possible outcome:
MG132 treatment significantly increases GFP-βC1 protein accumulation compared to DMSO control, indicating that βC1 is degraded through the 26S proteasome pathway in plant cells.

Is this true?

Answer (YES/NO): YES